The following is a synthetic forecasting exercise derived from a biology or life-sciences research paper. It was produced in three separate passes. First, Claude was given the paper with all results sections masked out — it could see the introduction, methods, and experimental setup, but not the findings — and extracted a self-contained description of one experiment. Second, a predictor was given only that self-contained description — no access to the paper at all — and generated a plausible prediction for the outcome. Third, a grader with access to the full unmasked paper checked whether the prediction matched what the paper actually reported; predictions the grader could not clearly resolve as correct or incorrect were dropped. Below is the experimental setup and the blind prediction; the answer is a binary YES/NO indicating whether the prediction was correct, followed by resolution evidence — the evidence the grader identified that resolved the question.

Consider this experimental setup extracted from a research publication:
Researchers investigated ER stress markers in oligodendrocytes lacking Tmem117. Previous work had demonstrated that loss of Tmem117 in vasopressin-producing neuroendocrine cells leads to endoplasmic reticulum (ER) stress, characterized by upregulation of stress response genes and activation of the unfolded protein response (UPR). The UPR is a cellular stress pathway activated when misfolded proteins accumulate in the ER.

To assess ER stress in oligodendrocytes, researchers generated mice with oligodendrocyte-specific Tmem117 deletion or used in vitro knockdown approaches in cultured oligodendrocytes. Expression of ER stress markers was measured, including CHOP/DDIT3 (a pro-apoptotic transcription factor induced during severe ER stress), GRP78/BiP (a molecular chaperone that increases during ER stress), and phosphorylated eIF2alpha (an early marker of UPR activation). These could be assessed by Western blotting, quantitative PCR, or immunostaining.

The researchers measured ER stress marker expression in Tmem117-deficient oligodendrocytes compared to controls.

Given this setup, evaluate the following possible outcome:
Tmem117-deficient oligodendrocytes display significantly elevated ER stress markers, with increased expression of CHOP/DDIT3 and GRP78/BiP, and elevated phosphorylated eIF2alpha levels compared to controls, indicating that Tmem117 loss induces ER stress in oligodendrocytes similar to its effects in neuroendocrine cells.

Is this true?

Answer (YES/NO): NO